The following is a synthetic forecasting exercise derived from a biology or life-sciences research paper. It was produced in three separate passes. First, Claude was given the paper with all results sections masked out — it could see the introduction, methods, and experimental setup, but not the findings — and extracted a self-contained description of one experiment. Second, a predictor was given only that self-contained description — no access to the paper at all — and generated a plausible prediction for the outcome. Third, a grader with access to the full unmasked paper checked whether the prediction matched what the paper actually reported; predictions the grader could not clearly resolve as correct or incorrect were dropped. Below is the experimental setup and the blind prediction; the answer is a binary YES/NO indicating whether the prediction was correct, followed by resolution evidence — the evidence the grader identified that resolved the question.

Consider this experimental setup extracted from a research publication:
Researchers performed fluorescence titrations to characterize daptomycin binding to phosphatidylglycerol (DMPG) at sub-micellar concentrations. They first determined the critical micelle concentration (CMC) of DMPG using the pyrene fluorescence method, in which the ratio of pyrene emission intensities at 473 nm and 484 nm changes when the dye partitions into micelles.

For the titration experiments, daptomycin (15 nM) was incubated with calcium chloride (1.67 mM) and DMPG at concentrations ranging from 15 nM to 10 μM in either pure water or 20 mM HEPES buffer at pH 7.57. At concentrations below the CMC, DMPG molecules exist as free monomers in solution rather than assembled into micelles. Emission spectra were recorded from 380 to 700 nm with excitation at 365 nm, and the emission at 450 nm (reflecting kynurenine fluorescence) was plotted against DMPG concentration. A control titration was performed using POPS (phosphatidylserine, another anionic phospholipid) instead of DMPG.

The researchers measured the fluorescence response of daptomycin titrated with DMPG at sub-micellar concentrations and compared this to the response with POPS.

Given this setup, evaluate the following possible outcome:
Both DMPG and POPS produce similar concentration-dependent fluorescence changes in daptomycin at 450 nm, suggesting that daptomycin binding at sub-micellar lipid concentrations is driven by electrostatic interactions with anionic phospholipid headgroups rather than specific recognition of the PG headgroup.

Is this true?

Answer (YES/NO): NO